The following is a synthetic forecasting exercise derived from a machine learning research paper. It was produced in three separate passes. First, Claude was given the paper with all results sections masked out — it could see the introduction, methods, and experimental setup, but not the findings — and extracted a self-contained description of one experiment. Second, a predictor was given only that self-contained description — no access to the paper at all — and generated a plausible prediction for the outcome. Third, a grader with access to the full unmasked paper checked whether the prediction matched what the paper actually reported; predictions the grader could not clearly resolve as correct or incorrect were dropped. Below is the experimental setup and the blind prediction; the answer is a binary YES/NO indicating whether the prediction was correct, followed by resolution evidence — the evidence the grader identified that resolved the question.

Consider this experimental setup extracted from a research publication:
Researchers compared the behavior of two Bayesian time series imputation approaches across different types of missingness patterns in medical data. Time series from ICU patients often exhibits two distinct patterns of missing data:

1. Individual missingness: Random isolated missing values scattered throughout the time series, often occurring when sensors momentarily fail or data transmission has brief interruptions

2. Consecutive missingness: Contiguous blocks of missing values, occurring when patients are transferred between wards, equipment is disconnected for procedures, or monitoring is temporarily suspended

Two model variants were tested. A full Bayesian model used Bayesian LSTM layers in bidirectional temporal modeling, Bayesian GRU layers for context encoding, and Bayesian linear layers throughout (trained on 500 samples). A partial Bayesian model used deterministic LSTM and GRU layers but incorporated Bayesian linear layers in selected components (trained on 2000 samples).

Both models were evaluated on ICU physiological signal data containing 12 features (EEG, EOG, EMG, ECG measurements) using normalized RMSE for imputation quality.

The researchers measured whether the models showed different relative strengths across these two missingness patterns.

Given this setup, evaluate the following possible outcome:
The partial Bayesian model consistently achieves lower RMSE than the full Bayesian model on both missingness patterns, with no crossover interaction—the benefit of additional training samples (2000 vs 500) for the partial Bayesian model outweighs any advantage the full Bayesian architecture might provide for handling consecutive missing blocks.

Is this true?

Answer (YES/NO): NO